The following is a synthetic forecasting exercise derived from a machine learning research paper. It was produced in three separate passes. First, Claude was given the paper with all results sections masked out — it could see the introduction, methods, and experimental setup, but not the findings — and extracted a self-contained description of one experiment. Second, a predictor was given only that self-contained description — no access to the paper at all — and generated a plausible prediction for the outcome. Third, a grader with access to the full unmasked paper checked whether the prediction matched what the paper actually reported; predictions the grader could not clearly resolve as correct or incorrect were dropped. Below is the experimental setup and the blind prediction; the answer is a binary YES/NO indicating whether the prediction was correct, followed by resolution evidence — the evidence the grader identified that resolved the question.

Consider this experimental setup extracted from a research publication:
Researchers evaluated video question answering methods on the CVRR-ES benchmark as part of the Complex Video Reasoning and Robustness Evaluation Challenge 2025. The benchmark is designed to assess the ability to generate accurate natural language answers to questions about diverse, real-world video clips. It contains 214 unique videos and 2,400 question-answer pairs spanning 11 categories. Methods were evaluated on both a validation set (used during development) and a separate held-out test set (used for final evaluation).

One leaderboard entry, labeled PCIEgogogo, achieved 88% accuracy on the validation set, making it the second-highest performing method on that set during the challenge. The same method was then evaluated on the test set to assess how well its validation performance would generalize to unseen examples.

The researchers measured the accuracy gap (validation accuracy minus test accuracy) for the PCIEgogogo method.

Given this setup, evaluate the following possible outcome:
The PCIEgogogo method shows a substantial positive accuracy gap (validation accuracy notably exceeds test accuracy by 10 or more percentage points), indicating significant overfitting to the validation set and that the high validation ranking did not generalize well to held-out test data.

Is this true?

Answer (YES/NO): YES